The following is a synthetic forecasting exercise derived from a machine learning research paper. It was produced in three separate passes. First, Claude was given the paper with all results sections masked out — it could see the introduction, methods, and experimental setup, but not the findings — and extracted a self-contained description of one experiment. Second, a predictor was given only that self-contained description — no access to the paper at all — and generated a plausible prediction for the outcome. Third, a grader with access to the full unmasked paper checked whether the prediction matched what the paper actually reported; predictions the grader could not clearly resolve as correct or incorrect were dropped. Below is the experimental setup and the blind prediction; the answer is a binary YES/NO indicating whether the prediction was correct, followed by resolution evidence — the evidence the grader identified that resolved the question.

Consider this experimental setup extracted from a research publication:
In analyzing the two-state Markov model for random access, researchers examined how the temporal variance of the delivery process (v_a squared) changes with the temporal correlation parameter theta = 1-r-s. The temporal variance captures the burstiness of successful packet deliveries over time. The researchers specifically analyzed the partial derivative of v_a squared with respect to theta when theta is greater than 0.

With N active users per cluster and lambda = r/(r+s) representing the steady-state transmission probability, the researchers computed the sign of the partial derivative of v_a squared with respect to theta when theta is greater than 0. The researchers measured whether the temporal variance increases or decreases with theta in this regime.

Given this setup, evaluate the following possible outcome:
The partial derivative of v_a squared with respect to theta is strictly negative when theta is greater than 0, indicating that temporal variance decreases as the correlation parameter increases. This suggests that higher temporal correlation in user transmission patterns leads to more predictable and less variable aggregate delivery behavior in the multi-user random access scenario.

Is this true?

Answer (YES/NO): NO